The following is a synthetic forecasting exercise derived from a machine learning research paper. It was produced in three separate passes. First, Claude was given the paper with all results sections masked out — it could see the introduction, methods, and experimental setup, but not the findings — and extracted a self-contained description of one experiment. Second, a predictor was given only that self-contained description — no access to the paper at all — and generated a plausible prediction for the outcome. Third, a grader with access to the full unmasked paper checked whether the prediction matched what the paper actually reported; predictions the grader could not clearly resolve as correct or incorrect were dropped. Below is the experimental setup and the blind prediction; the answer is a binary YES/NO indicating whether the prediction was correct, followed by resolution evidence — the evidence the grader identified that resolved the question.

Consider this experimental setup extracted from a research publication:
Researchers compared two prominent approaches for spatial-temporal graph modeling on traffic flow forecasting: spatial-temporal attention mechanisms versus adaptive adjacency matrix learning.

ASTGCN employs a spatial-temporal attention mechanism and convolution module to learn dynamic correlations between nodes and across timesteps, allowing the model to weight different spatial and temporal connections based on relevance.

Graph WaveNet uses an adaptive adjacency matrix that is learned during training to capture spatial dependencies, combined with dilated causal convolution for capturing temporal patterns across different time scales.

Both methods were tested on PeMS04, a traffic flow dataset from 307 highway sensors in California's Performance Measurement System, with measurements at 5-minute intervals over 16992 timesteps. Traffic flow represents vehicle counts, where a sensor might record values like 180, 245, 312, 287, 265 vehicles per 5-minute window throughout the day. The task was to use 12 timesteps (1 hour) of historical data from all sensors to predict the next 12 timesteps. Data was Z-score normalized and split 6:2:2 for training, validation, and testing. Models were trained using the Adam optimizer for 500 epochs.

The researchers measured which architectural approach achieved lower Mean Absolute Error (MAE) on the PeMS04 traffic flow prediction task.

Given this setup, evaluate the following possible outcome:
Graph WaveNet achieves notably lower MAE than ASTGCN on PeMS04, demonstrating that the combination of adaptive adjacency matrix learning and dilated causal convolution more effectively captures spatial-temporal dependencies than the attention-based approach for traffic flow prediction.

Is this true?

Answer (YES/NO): NO